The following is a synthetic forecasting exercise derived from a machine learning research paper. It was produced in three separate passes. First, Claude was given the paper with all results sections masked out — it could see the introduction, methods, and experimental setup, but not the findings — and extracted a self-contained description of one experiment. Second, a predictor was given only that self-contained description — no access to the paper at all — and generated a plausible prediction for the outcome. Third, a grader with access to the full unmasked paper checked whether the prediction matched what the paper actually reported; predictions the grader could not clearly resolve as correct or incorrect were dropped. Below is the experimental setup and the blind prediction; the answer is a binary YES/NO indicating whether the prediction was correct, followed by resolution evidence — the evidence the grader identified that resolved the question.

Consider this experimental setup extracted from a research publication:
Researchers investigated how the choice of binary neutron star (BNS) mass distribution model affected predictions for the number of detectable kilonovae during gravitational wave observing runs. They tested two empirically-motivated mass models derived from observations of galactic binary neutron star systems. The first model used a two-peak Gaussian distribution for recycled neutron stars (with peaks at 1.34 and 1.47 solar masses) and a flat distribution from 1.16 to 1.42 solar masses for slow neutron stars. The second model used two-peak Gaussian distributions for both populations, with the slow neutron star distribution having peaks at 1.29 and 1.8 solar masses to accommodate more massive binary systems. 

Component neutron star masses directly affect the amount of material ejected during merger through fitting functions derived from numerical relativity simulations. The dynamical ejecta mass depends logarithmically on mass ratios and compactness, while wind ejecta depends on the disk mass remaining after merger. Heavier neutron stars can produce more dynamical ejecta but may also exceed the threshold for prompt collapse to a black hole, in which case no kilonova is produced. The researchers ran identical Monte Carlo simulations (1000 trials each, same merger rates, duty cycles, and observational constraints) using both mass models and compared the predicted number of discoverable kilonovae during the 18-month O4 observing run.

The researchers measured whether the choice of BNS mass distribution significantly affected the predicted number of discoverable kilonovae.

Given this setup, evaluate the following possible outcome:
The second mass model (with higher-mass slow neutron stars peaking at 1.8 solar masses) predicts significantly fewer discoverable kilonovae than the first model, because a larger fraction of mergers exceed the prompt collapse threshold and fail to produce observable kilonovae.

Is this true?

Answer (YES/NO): NO